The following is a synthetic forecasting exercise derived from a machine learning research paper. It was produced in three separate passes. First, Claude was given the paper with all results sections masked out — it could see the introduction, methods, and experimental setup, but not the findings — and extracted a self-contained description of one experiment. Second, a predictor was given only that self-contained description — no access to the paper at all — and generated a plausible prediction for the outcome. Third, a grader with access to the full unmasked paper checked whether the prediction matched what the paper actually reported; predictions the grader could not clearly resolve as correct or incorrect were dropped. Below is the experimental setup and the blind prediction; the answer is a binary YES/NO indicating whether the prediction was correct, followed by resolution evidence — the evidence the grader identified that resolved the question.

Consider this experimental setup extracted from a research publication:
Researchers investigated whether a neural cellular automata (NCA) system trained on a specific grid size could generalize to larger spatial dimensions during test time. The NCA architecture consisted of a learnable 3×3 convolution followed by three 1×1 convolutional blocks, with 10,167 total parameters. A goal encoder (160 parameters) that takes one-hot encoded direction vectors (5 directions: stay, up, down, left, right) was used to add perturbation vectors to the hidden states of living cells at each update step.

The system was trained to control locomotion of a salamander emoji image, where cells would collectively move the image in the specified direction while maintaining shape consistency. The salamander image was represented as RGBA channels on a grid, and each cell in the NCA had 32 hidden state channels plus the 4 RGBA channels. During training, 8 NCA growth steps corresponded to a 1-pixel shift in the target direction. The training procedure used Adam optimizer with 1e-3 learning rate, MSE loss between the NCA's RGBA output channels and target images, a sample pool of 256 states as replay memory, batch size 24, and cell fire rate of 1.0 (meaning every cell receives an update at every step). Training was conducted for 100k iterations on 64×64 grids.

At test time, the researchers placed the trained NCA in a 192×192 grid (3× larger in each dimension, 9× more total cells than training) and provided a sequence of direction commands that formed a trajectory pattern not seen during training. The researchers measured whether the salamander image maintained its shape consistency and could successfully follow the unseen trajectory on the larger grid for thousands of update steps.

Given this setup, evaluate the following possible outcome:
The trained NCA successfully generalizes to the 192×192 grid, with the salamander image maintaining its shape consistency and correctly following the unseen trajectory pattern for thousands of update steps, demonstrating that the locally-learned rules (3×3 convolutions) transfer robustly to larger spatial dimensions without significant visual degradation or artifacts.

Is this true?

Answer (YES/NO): YES